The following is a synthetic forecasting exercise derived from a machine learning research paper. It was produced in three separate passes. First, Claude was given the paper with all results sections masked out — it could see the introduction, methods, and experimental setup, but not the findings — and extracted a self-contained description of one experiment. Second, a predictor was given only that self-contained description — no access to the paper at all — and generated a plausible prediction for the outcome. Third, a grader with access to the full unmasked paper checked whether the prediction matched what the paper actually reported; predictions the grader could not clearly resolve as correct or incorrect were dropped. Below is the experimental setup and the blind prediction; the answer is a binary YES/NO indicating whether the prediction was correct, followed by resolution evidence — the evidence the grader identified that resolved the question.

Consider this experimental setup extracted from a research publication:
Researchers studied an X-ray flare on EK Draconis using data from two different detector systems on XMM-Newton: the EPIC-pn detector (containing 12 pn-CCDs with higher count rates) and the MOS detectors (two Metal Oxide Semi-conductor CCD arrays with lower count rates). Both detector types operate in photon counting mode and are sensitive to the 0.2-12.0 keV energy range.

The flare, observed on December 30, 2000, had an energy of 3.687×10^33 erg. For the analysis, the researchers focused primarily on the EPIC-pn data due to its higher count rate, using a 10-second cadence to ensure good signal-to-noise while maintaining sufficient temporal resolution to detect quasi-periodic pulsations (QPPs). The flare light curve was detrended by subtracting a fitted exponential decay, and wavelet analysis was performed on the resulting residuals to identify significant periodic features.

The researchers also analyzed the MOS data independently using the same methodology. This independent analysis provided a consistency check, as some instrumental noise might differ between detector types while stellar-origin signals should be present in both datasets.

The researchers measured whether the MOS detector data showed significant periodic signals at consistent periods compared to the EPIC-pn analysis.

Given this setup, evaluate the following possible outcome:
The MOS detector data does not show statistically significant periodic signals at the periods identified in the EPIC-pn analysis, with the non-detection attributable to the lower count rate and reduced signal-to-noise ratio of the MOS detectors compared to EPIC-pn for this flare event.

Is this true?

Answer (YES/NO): NO